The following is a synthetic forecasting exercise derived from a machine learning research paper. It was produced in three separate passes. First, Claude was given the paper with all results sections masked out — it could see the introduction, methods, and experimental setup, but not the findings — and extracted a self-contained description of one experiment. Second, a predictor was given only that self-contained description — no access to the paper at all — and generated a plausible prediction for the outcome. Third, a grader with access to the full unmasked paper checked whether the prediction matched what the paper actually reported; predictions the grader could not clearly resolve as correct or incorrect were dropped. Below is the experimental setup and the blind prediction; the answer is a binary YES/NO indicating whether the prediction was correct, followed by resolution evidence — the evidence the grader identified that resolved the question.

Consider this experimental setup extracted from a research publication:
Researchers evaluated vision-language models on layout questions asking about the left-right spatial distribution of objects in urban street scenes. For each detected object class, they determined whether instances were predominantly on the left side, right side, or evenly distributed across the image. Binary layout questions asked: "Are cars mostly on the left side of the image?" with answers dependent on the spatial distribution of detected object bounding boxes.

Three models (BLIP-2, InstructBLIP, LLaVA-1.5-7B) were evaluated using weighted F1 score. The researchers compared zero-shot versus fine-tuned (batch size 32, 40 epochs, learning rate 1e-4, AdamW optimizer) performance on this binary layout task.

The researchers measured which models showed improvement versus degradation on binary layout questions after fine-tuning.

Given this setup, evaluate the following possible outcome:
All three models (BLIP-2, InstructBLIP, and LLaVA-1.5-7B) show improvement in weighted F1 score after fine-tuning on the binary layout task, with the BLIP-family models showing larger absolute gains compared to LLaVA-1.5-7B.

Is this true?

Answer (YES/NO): NO